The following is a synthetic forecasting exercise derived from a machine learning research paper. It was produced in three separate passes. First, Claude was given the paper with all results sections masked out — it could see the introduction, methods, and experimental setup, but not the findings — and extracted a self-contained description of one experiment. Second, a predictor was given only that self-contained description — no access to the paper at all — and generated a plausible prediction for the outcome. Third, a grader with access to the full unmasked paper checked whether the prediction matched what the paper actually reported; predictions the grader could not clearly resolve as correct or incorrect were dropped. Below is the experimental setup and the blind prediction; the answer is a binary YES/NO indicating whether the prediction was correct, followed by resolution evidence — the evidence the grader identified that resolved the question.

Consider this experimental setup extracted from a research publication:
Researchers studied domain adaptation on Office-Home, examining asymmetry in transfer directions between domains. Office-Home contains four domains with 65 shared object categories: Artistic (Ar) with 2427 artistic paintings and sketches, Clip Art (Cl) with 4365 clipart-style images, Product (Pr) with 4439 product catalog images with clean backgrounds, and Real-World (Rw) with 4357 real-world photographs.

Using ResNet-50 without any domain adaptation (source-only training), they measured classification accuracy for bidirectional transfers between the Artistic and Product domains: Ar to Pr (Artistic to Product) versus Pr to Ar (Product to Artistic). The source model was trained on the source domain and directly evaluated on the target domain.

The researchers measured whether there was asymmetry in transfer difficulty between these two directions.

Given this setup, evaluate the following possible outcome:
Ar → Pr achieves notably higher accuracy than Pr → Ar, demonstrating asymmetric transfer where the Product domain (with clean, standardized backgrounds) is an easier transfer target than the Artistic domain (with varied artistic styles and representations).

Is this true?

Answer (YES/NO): YES